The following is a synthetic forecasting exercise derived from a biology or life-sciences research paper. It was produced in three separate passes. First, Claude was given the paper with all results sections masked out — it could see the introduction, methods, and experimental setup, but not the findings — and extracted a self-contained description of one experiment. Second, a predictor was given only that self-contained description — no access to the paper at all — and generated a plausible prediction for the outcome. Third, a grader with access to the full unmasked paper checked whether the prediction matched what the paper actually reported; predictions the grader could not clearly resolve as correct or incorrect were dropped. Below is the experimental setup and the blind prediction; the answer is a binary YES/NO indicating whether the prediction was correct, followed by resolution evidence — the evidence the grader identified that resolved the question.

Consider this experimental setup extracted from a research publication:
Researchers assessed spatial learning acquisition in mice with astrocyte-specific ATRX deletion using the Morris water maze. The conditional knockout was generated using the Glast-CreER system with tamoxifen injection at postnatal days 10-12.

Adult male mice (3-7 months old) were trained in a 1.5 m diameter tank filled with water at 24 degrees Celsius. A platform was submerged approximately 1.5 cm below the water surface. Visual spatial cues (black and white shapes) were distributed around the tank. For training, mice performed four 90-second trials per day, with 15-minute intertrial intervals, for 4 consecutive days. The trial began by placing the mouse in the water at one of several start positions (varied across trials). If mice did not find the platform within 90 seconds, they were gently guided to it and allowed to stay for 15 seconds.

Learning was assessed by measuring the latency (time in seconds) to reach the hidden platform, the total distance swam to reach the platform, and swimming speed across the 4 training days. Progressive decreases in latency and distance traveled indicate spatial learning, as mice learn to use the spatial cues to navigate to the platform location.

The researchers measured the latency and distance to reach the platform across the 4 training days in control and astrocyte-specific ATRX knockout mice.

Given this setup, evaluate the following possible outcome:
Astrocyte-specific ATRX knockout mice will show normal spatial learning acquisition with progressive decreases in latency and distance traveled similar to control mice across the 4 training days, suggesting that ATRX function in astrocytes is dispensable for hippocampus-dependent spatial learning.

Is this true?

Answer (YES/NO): YES